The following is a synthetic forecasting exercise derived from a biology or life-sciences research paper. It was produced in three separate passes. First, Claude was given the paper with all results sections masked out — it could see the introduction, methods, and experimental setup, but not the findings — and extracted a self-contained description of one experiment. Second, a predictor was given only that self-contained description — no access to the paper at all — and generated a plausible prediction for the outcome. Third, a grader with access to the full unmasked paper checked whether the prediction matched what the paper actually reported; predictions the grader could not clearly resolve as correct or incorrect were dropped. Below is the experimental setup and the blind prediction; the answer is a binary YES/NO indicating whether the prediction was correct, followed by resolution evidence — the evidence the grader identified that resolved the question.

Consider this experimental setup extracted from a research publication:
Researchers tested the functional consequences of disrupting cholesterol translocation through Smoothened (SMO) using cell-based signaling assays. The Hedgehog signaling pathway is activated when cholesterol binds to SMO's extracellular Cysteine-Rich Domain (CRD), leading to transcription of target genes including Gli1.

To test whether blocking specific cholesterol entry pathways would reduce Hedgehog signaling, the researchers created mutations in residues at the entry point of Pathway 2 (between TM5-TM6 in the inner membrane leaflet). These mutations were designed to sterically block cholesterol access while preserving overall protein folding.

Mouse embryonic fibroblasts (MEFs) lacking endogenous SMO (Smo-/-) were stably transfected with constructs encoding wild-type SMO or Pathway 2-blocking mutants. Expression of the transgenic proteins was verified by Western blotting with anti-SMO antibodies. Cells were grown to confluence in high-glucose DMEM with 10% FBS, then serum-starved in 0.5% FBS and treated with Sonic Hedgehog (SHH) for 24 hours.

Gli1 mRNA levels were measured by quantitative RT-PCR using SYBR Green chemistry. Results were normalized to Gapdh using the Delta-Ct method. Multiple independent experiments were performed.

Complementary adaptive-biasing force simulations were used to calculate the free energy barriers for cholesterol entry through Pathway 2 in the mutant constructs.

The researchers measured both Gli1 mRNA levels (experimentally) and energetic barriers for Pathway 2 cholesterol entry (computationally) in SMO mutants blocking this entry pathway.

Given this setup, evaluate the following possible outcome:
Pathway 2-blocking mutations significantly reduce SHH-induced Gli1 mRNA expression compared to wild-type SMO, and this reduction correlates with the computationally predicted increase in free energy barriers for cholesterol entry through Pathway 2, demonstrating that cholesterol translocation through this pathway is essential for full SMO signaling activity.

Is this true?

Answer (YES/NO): YES